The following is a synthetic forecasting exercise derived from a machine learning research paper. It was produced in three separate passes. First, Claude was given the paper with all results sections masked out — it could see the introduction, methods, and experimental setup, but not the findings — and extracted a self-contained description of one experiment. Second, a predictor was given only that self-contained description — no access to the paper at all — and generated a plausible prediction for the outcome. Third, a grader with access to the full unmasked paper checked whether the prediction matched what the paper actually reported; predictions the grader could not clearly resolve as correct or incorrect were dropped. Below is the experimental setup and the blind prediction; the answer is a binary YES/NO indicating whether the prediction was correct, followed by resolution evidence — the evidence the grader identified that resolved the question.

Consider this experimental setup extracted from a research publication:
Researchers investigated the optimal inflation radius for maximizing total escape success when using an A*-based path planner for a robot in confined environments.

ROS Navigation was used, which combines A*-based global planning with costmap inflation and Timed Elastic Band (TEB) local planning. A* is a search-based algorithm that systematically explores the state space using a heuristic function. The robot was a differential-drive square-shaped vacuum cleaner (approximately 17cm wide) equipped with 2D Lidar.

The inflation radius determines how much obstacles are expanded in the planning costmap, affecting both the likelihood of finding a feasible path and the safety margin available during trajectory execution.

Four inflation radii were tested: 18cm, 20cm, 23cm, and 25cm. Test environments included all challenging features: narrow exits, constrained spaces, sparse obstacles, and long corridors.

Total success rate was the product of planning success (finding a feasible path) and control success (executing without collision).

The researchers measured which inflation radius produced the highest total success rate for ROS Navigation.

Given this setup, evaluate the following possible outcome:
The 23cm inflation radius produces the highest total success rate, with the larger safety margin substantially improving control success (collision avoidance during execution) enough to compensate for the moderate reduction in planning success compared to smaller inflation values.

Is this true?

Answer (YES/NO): YES